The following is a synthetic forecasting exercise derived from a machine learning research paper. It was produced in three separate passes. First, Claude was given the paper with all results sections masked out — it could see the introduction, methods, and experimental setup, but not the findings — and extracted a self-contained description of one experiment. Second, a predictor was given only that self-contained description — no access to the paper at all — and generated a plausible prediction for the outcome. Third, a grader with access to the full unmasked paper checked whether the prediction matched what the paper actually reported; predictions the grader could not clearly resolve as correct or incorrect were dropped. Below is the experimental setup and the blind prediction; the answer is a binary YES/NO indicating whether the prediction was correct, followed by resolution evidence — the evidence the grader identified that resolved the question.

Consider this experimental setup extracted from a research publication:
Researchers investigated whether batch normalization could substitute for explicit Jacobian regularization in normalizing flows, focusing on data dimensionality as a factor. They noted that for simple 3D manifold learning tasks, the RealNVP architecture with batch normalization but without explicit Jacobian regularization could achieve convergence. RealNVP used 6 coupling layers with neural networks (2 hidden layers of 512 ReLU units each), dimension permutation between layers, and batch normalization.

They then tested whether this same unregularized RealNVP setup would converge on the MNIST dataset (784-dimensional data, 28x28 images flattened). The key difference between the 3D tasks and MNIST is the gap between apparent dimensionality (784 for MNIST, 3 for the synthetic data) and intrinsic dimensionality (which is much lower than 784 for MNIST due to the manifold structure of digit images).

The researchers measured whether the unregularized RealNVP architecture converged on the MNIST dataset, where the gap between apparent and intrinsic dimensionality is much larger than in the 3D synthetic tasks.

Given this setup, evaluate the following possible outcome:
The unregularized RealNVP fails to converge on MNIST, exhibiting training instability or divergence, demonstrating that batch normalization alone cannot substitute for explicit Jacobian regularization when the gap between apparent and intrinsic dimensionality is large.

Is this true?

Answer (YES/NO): YES